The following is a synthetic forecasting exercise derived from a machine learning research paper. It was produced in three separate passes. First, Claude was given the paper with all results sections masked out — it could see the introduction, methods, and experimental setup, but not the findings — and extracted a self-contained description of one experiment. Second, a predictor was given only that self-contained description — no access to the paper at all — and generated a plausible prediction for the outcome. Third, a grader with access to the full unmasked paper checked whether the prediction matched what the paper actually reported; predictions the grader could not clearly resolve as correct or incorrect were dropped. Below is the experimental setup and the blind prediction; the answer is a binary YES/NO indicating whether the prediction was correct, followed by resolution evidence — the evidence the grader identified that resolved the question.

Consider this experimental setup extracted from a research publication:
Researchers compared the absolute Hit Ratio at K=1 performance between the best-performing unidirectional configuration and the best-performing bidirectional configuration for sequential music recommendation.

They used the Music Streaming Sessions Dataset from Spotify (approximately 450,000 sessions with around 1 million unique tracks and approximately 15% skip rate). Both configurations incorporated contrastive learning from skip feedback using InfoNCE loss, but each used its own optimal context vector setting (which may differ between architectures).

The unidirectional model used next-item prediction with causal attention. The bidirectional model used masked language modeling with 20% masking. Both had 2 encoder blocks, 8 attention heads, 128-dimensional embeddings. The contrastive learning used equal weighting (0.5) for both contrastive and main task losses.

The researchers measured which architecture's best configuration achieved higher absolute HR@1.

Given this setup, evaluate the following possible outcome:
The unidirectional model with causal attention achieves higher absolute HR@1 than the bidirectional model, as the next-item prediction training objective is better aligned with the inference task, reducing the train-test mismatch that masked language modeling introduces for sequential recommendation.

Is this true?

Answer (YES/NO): YES